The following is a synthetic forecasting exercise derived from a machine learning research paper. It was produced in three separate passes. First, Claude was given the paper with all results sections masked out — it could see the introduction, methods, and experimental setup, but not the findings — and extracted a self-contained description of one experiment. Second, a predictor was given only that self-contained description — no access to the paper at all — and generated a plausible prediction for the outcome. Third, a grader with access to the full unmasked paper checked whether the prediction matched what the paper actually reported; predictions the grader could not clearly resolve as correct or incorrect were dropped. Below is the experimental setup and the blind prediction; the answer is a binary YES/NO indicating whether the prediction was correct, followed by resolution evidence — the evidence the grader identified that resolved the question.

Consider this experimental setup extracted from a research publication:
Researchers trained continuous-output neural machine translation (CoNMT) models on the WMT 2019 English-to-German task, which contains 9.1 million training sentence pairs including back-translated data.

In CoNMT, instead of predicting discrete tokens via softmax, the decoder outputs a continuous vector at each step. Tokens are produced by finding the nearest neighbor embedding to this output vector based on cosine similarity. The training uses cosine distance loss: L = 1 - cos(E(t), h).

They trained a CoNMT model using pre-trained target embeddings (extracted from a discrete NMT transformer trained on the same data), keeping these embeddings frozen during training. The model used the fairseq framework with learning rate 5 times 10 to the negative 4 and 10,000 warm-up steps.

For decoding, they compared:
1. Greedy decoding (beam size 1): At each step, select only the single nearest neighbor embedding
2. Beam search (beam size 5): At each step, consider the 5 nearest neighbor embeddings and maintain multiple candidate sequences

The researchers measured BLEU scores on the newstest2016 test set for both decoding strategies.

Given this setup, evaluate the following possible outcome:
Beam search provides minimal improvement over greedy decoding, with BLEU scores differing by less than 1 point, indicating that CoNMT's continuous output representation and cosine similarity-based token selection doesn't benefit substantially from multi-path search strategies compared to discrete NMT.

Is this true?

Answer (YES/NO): NO